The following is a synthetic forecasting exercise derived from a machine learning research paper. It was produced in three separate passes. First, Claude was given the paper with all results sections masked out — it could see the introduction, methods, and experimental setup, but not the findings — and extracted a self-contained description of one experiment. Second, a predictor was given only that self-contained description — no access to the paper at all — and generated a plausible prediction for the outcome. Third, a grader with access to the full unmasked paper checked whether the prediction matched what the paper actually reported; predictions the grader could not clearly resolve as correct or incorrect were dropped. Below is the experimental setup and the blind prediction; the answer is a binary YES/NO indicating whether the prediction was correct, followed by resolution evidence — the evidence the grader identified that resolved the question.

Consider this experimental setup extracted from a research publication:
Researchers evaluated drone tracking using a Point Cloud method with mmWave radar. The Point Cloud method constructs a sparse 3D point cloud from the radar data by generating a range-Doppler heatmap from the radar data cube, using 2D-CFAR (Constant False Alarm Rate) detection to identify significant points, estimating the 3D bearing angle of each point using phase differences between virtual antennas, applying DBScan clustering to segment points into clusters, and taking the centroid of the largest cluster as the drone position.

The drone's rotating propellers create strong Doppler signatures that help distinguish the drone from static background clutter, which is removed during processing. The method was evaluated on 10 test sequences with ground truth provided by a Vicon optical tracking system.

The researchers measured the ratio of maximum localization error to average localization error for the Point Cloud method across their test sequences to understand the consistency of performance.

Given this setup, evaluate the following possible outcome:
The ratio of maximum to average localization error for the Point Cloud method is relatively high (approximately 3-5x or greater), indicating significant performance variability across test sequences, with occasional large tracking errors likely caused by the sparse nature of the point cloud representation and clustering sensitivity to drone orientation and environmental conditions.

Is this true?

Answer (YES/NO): NO